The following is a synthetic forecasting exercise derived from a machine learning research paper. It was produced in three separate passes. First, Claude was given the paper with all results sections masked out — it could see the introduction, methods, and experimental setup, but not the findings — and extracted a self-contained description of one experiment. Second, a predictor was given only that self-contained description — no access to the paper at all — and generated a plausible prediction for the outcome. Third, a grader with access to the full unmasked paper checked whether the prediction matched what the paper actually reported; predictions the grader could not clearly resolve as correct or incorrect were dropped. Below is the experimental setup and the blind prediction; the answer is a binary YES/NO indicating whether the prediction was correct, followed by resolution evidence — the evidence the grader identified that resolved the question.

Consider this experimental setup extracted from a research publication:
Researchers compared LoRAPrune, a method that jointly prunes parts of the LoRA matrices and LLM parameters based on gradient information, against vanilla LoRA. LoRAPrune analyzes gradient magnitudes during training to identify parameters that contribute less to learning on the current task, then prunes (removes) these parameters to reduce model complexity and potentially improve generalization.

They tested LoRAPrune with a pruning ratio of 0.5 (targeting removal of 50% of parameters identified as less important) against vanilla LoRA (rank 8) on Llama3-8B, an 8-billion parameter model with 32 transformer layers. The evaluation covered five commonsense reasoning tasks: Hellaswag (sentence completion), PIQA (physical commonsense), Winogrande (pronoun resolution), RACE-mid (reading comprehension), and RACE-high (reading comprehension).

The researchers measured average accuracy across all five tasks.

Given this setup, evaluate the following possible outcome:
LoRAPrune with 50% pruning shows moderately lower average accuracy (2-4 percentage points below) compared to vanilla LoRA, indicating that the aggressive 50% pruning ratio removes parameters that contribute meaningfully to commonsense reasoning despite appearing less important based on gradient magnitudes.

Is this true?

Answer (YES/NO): NO